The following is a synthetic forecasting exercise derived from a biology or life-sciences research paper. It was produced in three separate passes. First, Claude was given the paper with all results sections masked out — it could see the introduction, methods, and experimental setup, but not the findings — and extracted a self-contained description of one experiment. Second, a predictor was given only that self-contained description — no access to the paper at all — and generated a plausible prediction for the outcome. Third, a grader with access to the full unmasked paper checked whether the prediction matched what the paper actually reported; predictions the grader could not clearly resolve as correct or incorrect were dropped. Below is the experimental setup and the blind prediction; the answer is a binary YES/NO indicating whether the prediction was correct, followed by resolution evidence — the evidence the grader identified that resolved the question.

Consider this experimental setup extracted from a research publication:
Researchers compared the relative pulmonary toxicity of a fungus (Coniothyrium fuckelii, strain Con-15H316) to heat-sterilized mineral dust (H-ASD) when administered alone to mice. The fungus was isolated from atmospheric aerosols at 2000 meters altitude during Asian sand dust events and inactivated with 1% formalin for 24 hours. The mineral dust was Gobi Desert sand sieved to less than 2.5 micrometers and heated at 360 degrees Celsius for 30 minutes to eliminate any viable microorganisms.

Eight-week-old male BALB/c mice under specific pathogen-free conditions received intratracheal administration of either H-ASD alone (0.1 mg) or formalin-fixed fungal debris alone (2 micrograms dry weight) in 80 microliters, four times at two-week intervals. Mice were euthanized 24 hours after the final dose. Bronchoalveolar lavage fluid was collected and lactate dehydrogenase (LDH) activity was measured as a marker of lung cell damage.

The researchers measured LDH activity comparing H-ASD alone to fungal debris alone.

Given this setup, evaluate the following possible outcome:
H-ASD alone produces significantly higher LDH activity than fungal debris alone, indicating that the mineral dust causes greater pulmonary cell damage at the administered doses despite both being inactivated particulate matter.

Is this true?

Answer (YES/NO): NO